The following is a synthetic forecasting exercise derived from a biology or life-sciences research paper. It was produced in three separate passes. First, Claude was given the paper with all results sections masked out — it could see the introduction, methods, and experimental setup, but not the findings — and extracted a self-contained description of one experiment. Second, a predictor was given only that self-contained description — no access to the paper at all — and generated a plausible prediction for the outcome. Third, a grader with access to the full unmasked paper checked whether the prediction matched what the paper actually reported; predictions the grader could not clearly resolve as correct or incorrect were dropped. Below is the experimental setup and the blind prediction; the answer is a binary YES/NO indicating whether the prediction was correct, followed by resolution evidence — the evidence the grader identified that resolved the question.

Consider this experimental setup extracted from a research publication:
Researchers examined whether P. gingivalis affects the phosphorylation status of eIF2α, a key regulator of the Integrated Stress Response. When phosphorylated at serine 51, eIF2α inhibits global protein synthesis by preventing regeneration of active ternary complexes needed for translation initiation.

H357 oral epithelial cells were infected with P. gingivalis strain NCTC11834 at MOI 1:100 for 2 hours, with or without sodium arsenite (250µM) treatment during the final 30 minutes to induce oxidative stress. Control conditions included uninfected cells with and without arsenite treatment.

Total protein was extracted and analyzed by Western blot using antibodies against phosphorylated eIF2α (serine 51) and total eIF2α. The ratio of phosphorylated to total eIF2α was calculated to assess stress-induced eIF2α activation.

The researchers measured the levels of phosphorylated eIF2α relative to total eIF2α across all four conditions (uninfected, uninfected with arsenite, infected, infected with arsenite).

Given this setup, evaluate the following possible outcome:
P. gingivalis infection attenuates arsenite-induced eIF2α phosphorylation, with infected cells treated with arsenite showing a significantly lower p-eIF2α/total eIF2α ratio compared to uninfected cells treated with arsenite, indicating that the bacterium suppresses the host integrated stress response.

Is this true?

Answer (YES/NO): YES